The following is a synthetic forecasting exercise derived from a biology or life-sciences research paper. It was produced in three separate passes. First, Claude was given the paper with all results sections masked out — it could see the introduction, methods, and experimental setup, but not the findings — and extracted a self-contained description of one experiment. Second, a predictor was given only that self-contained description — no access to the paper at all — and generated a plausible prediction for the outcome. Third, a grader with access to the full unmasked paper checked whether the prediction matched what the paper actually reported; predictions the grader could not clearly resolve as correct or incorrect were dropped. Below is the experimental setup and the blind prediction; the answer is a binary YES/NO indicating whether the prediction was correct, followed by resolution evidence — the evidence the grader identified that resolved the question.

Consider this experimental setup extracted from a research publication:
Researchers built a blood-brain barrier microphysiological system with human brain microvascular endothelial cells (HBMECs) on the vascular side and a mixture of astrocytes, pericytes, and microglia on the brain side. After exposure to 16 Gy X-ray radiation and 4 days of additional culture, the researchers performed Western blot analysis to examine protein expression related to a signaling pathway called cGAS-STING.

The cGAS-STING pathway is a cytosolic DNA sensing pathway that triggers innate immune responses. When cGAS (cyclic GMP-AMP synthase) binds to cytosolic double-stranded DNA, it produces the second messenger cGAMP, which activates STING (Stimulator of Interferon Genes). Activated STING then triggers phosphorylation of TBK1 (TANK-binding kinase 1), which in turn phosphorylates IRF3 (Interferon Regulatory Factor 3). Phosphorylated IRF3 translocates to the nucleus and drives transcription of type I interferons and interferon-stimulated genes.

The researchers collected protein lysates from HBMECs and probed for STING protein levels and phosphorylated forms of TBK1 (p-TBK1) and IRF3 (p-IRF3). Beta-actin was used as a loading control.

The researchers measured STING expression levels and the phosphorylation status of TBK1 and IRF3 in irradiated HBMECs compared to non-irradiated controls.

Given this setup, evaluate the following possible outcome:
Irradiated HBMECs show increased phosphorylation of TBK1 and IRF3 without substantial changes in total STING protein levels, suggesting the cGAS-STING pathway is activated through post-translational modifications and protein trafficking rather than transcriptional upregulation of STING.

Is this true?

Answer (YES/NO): NO